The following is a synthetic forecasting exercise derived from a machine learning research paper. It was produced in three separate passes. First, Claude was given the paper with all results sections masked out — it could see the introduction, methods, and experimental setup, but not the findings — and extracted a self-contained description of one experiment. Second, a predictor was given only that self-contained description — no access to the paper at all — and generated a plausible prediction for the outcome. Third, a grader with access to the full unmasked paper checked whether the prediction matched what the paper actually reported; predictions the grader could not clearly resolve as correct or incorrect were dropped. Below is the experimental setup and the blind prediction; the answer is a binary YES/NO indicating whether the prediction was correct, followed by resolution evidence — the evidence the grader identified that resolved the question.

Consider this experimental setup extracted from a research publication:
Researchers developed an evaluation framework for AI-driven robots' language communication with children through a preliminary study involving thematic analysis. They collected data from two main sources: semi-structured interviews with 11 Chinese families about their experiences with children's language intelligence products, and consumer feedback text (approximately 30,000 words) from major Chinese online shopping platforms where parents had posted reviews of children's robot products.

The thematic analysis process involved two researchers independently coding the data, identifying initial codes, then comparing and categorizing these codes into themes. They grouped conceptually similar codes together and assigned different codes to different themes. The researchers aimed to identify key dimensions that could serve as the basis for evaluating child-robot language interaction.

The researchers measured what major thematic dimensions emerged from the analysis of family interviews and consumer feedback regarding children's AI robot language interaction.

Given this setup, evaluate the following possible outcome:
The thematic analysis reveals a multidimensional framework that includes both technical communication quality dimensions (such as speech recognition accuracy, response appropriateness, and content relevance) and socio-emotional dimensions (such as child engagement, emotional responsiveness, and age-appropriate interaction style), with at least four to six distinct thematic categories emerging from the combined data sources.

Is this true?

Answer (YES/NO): YES